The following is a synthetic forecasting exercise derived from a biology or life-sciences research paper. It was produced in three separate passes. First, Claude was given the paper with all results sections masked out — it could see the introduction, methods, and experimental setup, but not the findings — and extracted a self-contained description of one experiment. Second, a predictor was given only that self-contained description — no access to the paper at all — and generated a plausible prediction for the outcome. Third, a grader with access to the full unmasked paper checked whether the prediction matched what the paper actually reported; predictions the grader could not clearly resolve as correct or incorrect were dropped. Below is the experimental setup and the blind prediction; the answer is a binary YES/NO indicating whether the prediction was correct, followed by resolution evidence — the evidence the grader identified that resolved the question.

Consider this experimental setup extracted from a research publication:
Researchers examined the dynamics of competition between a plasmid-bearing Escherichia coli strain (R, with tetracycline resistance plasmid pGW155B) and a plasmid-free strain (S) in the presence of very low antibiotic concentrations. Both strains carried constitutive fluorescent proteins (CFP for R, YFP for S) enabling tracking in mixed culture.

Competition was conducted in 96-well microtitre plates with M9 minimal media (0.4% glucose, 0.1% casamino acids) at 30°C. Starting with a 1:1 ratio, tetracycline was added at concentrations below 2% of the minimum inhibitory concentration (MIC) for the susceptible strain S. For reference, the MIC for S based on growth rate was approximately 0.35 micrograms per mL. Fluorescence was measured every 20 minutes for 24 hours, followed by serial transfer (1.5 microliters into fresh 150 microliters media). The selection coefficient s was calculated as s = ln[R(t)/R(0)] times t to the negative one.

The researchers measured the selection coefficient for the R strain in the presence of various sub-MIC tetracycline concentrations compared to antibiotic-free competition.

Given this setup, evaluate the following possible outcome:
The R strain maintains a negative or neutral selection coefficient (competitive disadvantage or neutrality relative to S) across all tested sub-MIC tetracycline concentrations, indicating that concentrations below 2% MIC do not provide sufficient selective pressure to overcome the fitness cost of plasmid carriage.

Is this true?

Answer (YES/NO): NO